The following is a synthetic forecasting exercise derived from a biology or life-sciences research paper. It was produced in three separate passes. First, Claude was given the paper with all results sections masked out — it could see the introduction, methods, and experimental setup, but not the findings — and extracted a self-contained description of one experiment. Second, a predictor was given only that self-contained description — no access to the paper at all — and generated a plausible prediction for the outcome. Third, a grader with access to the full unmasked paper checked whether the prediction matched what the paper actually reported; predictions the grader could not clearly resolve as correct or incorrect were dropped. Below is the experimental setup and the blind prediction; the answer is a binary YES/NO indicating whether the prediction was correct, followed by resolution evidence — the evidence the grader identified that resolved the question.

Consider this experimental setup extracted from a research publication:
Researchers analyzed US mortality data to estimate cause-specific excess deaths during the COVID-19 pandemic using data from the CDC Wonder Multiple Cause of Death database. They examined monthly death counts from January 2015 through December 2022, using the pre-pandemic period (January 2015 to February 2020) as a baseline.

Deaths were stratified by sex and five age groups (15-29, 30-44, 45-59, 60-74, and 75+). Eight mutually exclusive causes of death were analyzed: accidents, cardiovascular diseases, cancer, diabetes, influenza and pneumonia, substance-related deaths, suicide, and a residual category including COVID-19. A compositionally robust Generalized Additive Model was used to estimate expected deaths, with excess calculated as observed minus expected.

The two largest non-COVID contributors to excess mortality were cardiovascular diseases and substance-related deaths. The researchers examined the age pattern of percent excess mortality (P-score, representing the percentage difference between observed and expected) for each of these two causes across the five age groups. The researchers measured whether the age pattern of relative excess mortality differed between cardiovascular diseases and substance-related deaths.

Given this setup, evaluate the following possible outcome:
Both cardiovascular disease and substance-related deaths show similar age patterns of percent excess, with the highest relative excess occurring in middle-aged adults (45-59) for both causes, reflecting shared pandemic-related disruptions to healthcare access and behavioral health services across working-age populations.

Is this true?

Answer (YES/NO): NO